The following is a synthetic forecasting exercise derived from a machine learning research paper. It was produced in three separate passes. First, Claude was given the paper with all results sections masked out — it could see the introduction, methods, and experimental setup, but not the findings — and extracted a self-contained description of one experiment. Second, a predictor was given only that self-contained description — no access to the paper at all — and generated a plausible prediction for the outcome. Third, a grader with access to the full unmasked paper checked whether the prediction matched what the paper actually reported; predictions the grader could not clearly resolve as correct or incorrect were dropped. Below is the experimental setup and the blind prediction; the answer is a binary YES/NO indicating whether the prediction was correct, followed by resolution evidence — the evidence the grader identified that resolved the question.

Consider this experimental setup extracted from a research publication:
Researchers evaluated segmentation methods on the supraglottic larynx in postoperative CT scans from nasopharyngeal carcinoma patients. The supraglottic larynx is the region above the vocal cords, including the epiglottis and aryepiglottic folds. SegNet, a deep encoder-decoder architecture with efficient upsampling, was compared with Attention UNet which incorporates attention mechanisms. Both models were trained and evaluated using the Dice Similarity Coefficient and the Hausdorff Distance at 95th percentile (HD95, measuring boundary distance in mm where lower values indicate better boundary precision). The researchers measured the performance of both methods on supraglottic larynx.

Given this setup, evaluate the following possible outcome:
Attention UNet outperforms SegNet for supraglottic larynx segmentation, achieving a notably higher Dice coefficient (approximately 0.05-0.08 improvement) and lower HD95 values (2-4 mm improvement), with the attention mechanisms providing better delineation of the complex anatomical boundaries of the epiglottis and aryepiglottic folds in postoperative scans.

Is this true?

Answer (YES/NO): NO